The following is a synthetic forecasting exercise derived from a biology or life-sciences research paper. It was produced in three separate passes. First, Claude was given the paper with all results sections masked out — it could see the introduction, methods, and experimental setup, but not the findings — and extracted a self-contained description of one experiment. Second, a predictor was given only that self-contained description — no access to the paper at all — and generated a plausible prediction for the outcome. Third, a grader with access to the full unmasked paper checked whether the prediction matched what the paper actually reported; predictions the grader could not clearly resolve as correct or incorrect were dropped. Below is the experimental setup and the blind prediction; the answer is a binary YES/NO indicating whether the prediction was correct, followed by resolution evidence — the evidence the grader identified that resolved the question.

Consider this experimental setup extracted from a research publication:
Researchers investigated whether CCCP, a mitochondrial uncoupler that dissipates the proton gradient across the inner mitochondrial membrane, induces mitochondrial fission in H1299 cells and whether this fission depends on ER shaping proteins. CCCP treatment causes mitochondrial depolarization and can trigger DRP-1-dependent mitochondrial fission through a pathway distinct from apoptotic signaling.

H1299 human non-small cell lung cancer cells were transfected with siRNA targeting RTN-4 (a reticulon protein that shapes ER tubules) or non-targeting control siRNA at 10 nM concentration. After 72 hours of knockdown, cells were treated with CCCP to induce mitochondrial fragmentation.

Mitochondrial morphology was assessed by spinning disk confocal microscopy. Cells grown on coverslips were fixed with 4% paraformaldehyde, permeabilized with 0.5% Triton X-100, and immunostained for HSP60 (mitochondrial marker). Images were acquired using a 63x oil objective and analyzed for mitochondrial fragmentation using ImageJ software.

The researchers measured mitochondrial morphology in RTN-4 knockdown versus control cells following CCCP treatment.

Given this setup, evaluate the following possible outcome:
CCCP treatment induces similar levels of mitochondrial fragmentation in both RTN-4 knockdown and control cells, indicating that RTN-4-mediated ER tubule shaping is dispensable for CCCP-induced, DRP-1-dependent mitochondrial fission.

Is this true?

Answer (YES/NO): YES